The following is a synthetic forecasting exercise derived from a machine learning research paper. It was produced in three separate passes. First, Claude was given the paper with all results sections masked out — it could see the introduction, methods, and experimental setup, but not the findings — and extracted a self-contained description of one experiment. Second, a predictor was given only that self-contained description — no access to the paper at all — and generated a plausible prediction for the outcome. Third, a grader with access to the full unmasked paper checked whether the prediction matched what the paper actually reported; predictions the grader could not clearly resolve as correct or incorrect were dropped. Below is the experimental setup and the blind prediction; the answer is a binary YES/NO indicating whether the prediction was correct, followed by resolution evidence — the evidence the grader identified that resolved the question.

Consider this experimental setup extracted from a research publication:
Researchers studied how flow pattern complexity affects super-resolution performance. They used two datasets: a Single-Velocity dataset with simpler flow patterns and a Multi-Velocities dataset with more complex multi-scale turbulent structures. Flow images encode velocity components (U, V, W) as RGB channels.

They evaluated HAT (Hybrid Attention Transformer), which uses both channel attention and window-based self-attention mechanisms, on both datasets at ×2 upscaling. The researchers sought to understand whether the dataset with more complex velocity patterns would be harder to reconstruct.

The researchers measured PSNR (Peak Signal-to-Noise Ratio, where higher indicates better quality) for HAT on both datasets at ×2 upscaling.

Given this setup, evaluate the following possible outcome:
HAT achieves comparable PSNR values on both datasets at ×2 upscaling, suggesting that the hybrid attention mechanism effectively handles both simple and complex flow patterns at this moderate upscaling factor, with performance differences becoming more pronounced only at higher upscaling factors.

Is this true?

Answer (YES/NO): NO